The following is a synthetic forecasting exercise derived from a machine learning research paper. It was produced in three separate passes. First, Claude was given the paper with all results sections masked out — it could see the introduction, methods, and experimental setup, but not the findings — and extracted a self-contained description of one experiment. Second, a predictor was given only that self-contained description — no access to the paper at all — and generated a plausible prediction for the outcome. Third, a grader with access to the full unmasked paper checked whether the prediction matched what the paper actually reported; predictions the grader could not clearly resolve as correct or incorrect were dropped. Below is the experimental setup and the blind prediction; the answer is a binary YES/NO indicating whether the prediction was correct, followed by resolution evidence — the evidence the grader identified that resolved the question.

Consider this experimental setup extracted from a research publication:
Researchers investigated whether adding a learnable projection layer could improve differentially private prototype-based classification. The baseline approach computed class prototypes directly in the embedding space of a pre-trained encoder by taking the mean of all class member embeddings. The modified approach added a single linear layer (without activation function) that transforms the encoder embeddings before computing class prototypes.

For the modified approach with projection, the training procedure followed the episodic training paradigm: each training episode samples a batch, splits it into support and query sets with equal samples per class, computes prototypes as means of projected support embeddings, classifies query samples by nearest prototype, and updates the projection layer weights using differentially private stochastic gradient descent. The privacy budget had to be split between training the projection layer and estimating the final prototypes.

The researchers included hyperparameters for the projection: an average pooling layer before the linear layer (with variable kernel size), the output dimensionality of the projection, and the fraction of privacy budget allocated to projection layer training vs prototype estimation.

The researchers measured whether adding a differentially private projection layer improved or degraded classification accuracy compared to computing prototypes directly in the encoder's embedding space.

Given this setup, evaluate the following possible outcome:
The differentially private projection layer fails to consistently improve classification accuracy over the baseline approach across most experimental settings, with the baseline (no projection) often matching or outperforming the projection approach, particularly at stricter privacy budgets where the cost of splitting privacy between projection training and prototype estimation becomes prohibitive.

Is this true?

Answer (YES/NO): NO